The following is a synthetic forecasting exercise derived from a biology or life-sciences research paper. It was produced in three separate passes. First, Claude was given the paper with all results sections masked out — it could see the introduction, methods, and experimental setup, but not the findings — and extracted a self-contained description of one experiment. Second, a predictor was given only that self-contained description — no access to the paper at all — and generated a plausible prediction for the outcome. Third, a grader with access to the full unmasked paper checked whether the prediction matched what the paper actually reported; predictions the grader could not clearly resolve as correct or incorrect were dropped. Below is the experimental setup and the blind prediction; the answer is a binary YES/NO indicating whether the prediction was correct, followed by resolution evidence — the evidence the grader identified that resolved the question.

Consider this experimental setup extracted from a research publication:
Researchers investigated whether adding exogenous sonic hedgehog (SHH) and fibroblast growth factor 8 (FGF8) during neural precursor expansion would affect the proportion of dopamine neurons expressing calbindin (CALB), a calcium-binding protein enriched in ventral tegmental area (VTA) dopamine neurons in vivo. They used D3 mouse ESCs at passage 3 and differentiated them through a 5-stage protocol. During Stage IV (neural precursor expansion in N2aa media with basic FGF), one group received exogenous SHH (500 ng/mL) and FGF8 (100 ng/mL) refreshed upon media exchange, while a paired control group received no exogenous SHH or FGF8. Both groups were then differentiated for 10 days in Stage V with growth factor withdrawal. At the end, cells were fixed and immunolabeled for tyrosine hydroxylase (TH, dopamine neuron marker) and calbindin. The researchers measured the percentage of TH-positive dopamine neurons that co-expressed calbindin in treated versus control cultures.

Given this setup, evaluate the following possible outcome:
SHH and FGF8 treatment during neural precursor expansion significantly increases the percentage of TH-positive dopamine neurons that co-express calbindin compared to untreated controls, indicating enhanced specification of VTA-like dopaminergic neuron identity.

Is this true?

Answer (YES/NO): NO